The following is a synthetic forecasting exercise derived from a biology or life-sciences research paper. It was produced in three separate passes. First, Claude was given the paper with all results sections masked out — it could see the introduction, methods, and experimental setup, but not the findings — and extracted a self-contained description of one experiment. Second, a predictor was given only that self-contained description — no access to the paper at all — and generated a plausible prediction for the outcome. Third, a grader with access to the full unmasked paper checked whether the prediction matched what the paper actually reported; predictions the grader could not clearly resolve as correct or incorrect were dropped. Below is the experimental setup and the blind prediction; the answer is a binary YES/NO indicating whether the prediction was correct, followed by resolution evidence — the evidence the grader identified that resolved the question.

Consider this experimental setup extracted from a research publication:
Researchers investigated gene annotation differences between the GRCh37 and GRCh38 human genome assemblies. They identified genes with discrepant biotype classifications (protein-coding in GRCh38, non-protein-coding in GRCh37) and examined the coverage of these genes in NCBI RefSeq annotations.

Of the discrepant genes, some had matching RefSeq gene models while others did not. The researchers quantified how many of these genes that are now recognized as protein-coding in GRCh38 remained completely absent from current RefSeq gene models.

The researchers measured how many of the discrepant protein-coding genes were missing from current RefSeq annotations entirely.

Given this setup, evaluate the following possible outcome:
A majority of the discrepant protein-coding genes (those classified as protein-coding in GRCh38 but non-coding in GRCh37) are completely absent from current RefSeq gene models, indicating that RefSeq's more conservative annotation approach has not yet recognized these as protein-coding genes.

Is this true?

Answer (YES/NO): NO